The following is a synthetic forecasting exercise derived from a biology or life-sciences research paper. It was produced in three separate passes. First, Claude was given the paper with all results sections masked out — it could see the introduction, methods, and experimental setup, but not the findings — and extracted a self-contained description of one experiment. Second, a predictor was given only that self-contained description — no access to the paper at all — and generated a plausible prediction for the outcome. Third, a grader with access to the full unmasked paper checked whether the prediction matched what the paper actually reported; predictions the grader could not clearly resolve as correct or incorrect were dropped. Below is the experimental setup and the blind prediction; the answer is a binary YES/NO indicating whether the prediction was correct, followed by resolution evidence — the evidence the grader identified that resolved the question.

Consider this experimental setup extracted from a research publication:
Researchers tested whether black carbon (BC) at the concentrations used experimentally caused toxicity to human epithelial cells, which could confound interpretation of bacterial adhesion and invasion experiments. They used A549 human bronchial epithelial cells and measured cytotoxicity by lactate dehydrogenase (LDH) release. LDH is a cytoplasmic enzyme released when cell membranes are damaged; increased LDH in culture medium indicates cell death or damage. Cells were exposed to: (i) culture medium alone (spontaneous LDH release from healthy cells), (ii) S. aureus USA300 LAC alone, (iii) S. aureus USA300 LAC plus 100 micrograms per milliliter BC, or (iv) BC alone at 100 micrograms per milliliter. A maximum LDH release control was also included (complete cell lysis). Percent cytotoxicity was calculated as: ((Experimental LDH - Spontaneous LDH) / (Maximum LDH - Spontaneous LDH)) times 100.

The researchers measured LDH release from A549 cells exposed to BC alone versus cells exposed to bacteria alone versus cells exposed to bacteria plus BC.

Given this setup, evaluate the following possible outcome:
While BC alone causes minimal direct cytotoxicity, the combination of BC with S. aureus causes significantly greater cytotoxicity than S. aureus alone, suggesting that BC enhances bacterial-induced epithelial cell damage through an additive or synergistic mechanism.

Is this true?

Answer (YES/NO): NO